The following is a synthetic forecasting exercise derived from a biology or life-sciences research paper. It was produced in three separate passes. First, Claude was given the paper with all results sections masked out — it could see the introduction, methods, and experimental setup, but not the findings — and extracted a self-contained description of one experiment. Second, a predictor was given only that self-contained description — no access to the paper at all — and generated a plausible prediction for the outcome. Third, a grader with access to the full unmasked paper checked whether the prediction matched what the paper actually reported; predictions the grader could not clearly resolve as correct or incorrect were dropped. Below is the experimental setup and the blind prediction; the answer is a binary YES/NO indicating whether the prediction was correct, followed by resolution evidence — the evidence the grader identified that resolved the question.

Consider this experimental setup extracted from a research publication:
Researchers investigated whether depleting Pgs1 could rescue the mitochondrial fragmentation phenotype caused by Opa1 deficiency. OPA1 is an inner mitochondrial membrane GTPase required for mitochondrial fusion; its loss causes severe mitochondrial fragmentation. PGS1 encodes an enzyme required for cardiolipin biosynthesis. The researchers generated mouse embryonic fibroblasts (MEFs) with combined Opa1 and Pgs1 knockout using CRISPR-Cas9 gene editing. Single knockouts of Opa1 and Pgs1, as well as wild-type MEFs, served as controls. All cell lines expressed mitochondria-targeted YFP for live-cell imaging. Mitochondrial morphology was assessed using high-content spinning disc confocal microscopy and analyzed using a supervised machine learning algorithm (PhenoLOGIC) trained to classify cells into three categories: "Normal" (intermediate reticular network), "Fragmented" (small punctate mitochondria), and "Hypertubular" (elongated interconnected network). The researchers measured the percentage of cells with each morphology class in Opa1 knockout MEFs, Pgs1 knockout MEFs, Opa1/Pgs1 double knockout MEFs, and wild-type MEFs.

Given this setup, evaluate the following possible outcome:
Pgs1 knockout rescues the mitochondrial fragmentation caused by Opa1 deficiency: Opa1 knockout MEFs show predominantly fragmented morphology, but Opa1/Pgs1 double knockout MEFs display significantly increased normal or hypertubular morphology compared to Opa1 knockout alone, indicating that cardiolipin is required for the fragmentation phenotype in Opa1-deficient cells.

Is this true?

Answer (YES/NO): NO